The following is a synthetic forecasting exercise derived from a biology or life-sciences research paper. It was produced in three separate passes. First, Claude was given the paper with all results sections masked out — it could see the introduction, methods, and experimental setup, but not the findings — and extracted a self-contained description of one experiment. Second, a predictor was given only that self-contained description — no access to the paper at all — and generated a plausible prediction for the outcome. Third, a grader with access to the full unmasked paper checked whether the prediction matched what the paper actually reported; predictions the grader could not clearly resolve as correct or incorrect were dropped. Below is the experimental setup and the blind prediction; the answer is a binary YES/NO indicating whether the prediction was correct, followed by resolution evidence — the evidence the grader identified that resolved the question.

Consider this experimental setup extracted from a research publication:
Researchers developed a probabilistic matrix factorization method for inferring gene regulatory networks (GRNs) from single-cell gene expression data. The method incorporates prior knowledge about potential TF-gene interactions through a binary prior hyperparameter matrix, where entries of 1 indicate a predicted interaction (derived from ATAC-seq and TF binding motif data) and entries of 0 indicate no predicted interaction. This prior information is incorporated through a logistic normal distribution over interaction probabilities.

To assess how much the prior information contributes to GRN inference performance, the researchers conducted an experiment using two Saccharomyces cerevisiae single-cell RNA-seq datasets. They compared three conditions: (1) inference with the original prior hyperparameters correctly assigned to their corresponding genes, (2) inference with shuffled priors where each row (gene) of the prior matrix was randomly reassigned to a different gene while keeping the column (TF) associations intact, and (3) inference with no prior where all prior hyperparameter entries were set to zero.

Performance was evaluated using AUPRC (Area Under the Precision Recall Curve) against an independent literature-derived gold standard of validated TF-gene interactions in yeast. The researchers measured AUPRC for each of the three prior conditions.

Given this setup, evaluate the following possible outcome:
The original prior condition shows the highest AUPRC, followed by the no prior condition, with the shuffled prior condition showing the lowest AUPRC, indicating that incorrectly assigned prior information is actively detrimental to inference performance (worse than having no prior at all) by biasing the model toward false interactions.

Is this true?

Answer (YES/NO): NO